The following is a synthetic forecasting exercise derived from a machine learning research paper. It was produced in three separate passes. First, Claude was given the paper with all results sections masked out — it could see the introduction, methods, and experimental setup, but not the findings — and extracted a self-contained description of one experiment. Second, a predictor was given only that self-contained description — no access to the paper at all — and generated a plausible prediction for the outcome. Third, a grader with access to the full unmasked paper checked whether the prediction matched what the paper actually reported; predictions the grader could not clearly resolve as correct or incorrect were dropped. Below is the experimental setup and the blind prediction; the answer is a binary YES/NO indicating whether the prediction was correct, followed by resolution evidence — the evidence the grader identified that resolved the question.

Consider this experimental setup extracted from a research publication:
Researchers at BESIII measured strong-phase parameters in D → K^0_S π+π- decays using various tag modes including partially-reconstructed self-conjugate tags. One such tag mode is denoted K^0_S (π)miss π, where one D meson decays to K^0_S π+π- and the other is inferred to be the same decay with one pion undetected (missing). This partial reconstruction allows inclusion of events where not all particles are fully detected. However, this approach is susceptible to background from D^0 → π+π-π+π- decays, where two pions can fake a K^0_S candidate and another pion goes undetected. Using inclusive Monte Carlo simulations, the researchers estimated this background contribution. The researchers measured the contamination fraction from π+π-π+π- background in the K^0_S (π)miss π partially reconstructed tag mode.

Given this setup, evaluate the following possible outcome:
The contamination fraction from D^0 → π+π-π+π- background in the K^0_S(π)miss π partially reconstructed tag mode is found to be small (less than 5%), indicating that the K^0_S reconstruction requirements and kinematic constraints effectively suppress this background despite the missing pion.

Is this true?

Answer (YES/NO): YES